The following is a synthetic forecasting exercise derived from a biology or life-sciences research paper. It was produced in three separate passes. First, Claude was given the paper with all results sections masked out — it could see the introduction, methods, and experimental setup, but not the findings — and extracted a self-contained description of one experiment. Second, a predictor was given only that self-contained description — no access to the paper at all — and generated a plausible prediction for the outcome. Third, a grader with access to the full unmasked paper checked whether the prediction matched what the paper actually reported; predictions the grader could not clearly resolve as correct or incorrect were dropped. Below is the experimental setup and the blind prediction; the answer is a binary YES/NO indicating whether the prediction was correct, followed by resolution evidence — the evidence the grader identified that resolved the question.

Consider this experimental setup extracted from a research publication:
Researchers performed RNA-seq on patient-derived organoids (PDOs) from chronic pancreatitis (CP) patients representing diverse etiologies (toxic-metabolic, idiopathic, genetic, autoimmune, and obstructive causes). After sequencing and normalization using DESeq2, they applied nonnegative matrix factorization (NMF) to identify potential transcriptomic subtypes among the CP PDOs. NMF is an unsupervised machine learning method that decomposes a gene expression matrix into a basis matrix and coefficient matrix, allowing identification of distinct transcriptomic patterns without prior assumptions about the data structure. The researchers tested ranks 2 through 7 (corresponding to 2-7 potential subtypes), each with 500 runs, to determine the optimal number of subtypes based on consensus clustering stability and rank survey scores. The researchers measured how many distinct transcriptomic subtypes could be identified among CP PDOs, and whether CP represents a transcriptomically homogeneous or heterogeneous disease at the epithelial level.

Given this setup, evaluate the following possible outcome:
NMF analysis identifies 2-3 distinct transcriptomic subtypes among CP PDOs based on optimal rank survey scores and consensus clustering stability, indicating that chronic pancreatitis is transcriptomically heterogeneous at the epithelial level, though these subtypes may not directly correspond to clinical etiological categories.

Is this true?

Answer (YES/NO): YES